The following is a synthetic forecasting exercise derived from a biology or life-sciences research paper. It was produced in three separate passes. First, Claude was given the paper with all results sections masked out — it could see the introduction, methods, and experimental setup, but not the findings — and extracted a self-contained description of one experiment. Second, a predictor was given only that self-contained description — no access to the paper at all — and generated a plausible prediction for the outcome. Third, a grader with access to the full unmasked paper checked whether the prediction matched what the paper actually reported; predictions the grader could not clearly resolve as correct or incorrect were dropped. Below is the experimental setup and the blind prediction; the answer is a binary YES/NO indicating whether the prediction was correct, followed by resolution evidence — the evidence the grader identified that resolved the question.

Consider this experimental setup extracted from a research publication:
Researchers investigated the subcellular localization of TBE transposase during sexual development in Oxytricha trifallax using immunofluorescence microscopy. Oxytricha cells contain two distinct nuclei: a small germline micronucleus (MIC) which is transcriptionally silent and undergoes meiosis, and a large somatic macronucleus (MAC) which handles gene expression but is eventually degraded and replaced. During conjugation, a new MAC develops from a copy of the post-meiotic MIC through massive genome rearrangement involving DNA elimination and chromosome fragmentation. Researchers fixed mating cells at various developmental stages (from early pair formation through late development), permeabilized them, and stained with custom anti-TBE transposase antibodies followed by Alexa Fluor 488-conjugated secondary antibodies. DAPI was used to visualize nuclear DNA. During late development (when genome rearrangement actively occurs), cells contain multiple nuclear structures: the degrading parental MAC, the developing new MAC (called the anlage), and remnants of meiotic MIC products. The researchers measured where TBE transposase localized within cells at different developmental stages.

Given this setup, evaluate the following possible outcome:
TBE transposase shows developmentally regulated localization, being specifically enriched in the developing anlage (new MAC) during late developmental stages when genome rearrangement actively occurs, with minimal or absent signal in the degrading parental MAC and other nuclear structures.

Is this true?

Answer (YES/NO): YES